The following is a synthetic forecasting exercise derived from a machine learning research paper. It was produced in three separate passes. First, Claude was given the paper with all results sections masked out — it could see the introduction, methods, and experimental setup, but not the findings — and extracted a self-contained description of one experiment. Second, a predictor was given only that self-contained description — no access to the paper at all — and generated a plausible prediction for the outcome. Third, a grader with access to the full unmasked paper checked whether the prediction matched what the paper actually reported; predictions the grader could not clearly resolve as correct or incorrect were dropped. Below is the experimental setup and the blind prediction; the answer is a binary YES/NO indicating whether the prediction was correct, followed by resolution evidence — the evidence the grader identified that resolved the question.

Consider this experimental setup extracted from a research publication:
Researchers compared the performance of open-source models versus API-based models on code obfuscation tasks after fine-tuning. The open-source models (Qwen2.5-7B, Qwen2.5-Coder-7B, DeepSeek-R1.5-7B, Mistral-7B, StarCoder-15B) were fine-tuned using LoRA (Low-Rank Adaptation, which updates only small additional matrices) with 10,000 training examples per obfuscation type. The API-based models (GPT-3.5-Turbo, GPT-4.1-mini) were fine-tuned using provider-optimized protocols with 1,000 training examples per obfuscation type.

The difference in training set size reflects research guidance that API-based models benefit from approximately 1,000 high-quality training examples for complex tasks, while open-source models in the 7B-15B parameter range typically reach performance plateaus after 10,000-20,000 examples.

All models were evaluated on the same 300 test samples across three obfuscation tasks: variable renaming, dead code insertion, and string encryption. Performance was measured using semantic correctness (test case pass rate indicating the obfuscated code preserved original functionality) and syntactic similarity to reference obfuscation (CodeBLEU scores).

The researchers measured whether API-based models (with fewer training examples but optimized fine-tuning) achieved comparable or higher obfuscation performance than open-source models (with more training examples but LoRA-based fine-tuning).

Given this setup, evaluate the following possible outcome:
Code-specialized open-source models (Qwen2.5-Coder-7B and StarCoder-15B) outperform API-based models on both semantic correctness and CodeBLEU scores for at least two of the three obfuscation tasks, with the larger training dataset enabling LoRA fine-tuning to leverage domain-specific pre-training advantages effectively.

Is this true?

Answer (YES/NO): NO